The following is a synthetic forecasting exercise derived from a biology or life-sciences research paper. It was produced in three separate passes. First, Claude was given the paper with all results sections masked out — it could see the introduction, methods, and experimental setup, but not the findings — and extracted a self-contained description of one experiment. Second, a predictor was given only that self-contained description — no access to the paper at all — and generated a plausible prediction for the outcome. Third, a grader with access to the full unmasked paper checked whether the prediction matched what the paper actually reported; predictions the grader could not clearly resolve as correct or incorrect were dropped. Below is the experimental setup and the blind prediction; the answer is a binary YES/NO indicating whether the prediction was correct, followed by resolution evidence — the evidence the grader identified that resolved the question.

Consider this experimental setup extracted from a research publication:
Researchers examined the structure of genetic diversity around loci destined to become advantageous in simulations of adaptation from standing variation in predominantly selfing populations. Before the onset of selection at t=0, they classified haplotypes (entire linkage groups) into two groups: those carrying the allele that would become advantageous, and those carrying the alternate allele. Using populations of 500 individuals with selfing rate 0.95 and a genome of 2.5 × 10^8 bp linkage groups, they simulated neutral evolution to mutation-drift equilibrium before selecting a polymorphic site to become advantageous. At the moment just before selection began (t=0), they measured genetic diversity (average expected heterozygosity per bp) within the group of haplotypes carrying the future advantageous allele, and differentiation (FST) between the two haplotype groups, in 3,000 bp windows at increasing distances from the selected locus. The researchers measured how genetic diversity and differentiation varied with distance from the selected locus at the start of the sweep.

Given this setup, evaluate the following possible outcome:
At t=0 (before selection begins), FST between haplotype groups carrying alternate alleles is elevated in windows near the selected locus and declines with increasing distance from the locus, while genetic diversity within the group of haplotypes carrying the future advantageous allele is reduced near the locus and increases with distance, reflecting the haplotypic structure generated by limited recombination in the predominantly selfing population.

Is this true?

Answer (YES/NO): YES